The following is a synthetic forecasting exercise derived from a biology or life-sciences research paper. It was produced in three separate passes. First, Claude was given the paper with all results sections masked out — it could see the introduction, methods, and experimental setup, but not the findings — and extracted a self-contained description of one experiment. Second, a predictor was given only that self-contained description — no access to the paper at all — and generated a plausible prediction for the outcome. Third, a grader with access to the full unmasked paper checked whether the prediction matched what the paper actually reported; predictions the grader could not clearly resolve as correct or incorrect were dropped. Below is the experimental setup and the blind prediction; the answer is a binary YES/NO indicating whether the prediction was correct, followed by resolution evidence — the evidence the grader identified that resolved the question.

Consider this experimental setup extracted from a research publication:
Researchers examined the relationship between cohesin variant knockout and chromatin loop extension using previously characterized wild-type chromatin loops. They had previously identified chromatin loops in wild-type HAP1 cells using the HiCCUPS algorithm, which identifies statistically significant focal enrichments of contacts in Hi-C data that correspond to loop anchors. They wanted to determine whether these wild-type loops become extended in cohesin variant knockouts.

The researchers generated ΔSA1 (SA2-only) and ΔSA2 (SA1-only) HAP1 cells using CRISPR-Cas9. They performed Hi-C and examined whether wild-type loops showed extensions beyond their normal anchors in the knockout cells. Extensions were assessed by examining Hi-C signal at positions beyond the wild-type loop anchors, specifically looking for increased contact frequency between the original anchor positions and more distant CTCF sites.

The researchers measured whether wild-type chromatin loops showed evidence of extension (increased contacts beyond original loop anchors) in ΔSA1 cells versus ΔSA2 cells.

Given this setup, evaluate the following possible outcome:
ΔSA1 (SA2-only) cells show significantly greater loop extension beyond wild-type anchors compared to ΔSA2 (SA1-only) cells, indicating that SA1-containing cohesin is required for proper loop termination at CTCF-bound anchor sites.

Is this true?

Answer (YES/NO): NO